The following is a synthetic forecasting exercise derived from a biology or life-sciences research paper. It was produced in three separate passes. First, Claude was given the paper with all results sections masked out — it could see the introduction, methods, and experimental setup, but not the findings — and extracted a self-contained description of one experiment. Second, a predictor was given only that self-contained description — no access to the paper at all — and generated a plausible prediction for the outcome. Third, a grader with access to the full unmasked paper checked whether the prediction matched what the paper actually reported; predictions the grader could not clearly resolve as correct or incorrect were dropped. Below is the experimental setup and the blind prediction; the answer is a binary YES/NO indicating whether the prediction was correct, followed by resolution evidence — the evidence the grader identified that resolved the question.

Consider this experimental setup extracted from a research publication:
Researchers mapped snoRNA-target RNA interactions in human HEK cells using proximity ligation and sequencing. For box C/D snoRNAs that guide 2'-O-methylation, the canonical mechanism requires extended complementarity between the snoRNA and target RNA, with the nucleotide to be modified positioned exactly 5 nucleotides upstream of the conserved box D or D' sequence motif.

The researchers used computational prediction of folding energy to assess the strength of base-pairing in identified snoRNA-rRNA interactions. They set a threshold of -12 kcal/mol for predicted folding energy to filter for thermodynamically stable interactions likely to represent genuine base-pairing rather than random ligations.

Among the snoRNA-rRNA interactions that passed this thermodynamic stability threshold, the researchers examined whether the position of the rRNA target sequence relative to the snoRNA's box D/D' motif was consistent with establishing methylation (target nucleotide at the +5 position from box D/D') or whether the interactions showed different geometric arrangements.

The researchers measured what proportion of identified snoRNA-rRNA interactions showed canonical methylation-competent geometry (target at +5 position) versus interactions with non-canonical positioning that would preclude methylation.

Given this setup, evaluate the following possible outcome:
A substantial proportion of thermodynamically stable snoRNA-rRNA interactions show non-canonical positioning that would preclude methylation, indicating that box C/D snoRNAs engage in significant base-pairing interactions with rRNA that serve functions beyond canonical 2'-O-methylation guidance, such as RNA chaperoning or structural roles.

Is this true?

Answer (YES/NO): YES